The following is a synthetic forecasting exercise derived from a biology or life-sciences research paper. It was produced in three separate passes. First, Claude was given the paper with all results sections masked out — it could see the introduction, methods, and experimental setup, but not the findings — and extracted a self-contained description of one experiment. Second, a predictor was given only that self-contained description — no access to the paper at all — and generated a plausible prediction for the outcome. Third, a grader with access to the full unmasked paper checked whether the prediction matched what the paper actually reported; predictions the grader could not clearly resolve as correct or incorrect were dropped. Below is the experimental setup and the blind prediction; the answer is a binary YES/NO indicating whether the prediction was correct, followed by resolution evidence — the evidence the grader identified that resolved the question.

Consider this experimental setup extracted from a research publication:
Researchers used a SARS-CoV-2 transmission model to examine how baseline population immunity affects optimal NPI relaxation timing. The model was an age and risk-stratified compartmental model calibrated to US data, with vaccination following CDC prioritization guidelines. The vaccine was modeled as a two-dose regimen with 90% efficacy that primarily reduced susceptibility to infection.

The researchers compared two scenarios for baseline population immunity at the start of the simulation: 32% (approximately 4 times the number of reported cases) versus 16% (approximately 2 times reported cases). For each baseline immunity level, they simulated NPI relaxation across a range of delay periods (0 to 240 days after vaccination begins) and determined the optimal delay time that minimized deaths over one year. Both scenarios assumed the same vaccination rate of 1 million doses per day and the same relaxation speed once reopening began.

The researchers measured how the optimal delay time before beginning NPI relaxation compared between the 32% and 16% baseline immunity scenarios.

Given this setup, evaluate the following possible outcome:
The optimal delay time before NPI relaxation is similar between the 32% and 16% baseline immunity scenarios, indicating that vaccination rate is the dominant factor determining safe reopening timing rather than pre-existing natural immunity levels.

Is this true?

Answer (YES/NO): NO